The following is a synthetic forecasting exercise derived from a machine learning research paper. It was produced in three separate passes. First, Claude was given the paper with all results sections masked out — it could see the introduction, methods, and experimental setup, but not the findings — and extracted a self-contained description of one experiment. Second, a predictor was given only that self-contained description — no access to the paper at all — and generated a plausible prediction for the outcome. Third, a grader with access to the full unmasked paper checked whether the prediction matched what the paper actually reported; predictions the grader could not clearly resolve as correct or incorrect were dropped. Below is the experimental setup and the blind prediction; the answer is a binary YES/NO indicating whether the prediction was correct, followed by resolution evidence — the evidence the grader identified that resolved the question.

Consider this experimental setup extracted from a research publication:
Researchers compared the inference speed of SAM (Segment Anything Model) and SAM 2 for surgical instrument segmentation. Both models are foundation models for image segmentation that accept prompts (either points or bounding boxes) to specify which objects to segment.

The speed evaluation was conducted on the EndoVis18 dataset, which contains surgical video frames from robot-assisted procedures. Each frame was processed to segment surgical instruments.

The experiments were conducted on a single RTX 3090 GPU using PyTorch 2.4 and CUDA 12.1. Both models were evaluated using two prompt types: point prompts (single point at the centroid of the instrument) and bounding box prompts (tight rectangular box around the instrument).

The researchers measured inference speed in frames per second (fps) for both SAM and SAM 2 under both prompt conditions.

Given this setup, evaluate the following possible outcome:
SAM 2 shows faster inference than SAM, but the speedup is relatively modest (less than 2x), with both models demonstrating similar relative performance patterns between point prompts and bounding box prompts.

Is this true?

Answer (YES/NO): NO